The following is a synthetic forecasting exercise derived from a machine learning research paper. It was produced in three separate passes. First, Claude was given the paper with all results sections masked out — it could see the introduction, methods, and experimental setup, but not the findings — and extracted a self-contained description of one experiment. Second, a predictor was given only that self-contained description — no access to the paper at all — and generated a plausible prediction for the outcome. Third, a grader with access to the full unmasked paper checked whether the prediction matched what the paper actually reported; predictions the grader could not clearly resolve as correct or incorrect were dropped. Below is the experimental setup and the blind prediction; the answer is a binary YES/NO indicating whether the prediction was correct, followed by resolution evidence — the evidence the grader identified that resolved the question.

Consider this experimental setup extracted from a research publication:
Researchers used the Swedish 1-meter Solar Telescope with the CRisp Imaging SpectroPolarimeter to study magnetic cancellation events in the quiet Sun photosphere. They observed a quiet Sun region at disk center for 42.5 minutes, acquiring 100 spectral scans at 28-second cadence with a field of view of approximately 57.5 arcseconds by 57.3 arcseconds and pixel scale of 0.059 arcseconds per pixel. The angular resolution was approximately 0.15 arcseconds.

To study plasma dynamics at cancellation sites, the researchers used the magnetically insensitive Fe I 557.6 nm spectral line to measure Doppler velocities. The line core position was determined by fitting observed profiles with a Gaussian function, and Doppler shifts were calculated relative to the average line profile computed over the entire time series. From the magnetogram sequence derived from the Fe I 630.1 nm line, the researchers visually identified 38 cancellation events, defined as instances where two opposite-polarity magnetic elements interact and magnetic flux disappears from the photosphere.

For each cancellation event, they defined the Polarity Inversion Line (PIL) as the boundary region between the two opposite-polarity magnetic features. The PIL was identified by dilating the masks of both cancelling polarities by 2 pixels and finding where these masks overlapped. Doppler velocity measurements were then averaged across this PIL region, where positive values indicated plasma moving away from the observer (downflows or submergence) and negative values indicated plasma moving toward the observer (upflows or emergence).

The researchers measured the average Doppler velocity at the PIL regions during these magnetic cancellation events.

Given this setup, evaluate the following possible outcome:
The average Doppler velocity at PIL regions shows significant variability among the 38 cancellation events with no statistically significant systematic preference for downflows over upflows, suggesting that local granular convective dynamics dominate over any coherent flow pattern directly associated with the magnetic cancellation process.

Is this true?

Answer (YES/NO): NO